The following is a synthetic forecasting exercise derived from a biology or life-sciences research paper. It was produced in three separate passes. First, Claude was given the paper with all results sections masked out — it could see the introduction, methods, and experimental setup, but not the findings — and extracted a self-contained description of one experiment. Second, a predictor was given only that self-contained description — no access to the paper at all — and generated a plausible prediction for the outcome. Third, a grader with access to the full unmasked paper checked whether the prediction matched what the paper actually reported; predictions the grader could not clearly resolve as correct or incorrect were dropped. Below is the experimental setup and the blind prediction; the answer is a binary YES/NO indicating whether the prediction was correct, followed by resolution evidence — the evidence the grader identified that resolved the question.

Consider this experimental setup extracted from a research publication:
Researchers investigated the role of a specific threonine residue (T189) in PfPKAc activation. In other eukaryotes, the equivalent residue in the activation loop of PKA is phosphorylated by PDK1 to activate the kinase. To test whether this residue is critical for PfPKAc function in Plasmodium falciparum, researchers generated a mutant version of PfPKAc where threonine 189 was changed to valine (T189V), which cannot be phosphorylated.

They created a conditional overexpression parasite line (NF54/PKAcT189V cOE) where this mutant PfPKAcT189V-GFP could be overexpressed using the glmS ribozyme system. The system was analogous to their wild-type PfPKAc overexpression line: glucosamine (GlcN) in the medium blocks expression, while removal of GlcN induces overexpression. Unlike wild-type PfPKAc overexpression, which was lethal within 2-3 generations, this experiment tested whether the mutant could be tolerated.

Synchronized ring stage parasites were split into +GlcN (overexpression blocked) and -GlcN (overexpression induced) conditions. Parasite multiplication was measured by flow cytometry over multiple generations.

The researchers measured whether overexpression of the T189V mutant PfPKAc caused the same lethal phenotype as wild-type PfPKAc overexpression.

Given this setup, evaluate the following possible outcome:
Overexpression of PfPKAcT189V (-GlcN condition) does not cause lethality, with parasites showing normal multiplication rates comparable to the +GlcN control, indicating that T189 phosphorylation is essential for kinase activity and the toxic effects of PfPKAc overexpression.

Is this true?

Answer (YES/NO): YES